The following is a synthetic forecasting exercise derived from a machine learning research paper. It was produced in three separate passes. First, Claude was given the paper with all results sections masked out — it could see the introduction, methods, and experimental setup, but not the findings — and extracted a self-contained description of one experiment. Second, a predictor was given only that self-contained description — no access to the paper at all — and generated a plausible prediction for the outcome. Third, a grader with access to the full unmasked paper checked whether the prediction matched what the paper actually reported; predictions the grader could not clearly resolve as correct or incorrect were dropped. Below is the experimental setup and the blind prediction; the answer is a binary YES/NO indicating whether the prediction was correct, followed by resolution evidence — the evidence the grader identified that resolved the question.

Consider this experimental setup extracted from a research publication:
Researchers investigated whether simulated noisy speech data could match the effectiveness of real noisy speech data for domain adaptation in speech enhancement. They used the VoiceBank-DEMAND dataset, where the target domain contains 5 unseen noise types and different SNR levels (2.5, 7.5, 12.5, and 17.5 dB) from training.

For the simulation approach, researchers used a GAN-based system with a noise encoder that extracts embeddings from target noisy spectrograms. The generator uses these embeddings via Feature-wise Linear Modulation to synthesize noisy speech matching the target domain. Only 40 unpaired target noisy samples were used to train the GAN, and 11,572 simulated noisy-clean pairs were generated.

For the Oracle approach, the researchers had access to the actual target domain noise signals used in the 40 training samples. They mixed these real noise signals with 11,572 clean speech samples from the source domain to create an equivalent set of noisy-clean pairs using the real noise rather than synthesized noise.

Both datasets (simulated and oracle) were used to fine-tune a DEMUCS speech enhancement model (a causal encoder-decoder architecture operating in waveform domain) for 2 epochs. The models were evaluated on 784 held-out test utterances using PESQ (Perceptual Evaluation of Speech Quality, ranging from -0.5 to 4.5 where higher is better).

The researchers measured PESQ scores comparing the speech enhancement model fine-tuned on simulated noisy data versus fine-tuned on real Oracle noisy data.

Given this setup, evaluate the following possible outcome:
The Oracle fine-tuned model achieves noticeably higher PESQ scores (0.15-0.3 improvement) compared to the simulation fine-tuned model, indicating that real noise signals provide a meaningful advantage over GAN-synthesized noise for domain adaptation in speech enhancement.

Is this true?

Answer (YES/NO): NO